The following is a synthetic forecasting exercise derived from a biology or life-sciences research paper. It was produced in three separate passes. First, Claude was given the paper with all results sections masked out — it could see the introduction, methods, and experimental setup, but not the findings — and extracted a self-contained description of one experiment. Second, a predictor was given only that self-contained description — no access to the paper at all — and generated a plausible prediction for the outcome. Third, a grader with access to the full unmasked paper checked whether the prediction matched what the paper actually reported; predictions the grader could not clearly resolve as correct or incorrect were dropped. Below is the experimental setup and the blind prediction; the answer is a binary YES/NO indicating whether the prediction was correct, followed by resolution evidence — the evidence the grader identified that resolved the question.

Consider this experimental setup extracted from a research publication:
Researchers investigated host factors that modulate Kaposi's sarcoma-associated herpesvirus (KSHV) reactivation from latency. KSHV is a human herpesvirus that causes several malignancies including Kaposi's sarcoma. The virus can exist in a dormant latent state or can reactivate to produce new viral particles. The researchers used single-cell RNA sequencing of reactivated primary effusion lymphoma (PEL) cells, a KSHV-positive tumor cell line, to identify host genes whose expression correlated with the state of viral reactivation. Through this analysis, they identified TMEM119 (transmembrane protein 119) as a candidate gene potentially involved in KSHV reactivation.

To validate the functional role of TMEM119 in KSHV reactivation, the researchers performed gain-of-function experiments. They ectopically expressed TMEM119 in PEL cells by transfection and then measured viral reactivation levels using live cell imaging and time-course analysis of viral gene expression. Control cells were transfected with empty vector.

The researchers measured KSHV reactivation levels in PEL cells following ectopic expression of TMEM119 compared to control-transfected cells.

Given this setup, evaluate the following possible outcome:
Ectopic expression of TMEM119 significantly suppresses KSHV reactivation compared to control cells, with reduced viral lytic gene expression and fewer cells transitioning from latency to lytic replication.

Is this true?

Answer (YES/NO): NO